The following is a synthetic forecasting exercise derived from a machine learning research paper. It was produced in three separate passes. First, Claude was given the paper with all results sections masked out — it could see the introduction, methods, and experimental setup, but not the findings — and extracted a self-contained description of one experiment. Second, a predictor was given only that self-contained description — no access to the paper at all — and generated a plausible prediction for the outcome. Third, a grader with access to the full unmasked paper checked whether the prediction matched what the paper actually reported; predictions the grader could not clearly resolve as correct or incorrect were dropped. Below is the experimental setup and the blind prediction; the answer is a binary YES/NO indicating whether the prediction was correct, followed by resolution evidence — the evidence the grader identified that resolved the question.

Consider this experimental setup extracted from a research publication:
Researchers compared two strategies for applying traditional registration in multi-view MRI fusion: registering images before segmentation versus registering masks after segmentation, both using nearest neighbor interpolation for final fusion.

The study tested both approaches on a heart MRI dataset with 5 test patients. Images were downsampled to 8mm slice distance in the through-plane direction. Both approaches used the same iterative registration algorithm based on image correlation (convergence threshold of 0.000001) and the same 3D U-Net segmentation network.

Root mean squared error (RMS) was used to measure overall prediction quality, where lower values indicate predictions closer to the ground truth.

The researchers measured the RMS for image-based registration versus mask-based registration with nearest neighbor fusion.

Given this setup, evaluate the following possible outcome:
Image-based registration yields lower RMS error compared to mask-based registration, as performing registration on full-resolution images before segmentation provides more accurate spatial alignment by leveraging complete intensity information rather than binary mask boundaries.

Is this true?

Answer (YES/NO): YES